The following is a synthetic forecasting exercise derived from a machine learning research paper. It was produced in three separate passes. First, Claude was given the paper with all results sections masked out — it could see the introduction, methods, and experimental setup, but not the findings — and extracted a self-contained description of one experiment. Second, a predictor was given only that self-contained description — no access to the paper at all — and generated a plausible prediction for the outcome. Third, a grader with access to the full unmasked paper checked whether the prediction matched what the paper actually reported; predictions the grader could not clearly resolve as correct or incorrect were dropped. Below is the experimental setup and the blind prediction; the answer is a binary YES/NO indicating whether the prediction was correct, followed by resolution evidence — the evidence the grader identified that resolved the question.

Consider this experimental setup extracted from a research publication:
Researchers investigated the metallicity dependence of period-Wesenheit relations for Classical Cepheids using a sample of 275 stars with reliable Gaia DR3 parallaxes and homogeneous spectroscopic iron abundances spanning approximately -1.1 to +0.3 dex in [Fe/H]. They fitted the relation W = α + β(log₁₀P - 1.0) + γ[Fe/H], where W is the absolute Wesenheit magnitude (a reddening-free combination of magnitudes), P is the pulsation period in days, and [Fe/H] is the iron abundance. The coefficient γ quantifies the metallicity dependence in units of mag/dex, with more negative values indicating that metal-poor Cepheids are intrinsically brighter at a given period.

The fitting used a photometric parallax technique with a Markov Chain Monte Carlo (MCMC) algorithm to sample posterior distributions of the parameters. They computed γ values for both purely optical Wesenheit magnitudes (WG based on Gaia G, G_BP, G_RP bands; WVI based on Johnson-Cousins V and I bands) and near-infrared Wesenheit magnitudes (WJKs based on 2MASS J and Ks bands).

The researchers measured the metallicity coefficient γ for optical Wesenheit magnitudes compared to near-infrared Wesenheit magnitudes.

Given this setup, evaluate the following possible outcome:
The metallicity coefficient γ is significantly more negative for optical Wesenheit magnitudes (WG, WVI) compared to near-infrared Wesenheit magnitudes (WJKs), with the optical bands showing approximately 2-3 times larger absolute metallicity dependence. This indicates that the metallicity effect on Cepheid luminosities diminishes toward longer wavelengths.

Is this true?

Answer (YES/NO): NO